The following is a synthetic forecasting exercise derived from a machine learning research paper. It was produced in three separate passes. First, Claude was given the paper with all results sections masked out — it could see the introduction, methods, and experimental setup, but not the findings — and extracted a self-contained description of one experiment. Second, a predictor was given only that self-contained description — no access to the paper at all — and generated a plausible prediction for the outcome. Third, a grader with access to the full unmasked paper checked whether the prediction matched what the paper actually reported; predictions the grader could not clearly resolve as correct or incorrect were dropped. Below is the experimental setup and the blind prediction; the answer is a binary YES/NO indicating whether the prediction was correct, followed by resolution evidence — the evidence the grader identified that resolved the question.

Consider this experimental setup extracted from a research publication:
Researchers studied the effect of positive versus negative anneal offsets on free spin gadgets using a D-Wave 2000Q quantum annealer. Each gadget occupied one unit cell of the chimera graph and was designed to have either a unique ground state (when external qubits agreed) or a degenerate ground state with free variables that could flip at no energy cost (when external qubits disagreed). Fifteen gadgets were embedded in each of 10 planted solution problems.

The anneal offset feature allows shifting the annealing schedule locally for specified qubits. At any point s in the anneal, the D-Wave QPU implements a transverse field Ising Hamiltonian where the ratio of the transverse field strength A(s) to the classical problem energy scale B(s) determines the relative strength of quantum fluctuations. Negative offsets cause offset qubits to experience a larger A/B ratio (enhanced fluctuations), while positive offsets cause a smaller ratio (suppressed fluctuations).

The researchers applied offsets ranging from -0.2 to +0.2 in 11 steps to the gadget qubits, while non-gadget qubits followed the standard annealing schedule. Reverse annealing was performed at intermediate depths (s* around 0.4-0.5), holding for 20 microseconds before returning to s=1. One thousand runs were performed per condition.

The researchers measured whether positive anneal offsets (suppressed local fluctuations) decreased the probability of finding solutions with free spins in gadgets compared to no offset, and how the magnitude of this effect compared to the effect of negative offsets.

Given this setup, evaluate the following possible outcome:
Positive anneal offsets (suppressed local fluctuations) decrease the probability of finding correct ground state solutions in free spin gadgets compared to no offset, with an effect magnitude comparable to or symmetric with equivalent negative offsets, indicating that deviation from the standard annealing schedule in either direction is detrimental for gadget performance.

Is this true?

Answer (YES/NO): NO